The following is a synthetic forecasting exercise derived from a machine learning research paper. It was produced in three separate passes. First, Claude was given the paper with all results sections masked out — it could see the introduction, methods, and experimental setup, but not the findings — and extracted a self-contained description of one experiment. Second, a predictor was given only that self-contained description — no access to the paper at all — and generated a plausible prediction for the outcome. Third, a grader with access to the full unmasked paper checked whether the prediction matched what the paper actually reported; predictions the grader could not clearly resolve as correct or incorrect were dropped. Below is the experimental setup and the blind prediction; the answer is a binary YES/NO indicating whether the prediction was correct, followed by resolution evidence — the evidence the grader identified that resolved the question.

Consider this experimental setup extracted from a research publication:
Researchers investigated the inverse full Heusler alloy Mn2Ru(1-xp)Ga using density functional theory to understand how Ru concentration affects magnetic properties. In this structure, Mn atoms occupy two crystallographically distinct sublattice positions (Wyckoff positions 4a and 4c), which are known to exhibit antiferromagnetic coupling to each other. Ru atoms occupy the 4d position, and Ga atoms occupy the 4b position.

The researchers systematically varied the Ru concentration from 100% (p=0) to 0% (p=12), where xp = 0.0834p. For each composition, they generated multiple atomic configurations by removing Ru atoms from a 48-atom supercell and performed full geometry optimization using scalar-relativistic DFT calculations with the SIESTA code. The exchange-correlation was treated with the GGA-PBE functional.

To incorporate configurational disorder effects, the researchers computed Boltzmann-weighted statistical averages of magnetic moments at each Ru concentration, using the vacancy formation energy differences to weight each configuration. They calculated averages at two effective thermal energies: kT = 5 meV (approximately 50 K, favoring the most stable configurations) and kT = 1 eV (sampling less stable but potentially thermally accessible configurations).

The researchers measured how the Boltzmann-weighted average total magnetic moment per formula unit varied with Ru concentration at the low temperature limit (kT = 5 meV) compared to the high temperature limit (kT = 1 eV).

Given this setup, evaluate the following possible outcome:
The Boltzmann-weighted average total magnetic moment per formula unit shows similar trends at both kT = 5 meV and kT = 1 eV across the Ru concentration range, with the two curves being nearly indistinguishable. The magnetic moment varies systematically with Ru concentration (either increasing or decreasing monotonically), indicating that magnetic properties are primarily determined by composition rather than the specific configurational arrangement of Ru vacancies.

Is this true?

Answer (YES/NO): YES